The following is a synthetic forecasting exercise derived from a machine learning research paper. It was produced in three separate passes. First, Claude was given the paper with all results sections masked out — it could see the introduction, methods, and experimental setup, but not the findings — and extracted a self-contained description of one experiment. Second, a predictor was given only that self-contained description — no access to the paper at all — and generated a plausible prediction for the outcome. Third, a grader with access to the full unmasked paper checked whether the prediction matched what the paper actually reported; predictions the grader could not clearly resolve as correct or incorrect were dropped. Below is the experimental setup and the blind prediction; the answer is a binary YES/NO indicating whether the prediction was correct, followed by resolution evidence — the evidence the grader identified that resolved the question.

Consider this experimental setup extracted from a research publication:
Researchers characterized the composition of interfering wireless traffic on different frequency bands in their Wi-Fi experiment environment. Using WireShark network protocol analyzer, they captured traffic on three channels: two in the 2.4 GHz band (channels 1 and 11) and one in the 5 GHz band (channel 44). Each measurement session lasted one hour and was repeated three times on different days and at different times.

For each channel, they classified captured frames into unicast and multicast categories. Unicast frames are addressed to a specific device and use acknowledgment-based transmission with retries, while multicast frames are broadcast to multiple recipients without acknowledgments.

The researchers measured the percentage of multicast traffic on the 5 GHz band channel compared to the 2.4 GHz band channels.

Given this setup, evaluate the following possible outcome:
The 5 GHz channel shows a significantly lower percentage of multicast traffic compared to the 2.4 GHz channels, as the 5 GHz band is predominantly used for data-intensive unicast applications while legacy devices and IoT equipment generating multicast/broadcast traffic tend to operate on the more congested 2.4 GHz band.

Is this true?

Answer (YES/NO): NO